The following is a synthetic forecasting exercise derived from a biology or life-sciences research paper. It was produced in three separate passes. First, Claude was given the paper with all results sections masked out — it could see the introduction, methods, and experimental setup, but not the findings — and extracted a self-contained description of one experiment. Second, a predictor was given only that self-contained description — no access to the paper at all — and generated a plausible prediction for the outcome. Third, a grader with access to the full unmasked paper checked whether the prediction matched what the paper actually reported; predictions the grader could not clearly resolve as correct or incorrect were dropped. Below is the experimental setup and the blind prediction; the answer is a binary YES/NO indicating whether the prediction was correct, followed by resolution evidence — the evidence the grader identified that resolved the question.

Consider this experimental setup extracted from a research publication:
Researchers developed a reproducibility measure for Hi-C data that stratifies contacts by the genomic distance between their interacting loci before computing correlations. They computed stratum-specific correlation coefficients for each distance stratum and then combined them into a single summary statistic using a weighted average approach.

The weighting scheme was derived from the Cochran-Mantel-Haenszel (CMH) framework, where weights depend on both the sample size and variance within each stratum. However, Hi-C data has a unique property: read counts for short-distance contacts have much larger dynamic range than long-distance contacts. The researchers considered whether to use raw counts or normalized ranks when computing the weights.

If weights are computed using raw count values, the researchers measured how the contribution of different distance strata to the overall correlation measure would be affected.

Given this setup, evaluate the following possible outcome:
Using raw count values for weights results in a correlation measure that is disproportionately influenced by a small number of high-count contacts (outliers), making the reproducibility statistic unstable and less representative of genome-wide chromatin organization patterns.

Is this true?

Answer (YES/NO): NO